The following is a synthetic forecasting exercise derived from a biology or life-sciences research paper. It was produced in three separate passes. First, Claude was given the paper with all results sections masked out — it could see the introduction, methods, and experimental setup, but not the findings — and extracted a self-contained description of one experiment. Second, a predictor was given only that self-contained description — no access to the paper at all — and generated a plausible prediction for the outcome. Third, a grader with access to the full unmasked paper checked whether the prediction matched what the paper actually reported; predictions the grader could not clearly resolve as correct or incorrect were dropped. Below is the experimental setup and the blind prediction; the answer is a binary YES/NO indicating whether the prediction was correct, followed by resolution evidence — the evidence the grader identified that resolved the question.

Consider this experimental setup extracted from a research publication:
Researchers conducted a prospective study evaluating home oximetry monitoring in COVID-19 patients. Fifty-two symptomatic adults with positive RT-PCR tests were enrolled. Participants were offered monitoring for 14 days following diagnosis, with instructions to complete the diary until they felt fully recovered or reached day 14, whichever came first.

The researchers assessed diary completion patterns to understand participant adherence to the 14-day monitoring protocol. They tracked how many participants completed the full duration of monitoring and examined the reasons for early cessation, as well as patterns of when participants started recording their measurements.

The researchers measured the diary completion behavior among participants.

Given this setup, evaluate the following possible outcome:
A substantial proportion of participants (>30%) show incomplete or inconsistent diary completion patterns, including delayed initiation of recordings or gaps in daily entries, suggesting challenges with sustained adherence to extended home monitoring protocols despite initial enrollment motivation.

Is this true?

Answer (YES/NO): YES